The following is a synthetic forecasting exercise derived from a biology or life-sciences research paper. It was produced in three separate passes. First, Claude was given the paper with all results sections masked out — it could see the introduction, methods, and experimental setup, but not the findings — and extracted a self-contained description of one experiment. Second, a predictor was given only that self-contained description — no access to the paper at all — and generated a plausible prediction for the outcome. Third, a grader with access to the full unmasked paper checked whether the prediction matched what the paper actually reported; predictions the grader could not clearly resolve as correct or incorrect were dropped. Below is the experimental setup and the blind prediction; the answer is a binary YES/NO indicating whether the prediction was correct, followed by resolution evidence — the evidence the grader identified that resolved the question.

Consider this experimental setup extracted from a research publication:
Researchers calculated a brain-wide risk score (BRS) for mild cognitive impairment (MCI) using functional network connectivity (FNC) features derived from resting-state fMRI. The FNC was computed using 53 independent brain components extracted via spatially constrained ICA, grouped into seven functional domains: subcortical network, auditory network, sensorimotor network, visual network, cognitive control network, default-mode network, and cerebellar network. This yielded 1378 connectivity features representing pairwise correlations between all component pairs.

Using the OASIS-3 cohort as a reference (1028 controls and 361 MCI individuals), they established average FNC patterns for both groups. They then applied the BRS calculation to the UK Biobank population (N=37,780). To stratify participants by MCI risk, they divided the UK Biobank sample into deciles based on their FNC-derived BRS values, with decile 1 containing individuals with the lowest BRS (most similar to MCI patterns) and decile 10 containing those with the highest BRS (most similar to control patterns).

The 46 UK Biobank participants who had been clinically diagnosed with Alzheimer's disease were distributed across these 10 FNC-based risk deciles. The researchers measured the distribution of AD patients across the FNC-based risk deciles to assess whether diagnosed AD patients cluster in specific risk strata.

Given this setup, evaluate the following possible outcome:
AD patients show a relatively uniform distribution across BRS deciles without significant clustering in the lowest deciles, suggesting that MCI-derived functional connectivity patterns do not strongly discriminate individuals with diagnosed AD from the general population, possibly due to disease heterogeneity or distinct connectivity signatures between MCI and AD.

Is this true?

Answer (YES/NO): NO